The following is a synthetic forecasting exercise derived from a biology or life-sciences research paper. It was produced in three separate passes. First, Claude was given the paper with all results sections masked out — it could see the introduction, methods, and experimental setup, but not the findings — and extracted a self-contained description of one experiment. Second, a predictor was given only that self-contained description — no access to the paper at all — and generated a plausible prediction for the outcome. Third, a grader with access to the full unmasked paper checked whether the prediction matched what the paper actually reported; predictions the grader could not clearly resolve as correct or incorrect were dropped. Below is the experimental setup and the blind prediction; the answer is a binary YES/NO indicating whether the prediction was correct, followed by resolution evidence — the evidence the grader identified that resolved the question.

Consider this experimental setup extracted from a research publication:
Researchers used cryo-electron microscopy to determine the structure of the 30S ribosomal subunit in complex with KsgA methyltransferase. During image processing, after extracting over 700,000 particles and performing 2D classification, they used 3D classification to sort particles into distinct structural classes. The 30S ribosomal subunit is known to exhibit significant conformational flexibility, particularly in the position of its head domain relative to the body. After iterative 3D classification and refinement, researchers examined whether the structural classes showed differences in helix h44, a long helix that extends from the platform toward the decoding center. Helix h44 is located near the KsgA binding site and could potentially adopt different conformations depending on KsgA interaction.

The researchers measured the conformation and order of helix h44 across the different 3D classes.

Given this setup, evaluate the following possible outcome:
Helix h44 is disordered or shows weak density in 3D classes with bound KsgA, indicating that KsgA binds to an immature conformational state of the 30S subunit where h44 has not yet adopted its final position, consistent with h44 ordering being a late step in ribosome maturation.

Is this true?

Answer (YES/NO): NO